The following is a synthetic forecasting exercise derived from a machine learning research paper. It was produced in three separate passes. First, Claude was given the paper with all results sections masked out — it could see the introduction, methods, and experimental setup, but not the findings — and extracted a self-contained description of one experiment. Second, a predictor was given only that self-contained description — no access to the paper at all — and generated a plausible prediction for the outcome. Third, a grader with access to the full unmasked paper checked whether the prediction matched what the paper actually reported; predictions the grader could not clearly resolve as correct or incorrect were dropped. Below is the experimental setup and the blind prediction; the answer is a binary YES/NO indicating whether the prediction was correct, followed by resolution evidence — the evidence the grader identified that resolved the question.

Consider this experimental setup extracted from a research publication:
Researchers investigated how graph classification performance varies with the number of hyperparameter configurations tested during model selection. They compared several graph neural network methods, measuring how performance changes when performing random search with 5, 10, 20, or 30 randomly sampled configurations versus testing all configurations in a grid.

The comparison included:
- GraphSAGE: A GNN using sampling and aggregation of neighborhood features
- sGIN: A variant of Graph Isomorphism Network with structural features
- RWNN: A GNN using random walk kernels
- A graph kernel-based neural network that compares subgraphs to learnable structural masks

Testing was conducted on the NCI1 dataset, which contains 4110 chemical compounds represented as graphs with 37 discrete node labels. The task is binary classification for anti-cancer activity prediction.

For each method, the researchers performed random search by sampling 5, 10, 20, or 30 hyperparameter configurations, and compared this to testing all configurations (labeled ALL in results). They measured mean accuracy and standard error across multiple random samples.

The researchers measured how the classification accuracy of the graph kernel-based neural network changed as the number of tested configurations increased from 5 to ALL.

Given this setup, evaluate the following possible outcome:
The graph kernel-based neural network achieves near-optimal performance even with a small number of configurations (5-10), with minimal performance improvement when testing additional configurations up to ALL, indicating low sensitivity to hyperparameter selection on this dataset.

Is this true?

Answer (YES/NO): NO